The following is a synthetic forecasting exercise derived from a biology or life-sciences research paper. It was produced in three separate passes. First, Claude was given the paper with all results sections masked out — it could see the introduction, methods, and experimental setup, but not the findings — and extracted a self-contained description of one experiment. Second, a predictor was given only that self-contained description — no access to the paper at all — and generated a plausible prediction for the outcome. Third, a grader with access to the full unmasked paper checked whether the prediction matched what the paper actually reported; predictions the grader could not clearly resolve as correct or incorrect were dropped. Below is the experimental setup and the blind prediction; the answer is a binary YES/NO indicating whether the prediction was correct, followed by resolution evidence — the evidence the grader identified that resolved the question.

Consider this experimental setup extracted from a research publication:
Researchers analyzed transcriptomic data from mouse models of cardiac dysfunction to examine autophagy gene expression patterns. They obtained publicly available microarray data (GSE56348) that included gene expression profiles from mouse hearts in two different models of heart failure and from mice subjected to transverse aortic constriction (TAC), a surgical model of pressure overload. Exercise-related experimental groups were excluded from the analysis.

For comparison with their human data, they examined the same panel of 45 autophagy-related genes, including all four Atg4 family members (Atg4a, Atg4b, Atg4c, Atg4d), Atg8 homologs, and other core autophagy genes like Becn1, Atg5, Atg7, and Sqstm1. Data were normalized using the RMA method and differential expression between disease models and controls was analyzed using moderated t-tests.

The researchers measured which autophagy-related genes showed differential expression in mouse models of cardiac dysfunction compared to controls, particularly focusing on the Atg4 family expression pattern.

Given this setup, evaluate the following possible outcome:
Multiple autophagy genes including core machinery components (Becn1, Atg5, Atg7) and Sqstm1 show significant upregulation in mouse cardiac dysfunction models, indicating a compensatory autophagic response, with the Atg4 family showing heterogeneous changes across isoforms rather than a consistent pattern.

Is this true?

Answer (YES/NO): NO